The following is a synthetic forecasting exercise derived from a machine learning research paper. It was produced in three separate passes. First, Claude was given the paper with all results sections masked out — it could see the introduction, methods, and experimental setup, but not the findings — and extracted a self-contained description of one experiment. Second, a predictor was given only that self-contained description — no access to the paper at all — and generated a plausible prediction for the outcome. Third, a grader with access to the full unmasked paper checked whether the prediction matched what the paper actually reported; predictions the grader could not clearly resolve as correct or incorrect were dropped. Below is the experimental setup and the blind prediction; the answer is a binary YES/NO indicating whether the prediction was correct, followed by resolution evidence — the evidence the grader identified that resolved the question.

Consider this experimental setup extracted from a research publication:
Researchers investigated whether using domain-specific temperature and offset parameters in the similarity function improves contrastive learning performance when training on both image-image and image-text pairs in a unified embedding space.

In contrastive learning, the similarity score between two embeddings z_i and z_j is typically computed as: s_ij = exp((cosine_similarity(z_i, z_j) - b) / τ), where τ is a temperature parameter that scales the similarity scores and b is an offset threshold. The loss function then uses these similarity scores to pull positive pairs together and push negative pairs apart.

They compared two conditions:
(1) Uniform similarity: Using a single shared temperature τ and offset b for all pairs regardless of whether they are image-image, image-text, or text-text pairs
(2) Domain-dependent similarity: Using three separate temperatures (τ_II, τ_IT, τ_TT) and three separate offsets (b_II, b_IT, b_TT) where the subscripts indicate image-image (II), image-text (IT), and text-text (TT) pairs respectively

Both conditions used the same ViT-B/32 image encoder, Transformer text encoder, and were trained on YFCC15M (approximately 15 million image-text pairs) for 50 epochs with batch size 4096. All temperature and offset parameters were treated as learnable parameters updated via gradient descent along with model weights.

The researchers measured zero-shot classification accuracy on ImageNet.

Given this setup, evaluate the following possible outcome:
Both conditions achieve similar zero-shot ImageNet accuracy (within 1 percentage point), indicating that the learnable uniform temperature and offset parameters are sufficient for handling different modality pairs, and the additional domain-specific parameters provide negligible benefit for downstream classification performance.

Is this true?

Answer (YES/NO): NO